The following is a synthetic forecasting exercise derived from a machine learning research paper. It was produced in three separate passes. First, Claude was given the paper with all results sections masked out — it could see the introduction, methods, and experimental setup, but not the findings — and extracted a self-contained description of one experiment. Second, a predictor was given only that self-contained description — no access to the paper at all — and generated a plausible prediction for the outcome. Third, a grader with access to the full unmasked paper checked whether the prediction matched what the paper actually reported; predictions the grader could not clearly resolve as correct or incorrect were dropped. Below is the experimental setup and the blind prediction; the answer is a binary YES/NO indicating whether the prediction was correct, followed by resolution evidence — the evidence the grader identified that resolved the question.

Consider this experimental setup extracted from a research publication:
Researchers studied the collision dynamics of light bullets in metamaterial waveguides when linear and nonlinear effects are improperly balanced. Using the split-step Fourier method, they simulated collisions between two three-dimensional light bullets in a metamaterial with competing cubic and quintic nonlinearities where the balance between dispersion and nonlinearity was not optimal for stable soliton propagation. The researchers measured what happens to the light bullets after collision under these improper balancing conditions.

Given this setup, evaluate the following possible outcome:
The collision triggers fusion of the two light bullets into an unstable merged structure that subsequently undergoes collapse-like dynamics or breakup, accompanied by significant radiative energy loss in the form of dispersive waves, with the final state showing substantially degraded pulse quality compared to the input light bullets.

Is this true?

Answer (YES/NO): NO